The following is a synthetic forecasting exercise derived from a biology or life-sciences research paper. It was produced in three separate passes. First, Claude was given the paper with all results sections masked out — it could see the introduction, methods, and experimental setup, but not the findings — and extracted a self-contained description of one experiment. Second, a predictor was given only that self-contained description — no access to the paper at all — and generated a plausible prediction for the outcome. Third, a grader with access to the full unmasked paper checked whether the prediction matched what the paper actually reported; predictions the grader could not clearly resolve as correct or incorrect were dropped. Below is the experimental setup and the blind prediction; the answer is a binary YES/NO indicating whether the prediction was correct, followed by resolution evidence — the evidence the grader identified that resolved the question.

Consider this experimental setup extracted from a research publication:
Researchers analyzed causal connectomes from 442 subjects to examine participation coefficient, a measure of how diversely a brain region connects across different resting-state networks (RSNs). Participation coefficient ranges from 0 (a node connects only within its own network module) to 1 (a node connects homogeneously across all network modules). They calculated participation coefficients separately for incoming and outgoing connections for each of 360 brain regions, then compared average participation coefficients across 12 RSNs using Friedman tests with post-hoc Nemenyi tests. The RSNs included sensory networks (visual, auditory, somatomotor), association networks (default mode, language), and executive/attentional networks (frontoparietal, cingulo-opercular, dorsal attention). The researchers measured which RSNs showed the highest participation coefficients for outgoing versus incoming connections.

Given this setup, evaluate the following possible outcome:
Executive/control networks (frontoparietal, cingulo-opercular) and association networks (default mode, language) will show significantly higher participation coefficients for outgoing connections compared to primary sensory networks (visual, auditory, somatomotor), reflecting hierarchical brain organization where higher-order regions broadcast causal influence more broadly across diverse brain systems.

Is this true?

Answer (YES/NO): NO